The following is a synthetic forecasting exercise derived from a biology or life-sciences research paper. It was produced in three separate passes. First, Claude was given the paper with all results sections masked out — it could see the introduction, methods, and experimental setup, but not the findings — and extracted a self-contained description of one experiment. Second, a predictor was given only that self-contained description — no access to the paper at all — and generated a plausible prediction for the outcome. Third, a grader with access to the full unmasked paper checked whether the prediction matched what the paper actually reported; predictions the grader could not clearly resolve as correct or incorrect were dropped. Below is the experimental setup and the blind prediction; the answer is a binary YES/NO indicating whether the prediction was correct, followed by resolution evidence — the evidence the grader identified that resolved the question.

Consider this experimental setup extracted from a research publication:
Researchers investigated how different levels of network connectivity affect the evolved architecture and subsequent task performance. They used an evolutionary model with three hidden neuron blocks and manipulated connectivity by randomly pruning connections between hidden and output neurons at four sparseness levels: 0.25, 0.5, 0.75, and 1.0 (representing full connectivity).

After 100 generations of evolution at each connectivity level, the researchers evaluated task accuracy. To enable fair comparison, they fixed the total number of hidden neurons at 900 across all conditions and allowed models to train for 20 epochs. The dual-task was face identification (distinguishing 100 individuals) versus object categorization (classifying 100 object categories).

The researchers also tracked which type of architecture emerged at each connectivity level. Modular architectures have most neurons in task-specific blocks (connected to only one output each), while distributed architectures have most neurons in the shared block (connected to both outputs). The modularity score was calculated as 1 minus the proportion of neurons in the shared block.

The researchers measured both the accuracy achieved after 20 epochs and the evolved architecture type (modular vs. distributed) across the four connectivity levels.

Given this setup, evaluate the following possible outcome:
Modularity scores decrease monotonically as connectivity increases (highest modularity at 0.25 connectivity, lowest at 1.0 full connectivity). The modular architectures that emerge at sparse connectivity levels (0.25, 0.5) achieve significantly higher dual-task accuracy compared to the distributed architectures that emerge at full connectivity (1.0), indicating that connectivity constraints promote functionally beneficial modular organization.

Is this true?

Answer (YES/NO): NO